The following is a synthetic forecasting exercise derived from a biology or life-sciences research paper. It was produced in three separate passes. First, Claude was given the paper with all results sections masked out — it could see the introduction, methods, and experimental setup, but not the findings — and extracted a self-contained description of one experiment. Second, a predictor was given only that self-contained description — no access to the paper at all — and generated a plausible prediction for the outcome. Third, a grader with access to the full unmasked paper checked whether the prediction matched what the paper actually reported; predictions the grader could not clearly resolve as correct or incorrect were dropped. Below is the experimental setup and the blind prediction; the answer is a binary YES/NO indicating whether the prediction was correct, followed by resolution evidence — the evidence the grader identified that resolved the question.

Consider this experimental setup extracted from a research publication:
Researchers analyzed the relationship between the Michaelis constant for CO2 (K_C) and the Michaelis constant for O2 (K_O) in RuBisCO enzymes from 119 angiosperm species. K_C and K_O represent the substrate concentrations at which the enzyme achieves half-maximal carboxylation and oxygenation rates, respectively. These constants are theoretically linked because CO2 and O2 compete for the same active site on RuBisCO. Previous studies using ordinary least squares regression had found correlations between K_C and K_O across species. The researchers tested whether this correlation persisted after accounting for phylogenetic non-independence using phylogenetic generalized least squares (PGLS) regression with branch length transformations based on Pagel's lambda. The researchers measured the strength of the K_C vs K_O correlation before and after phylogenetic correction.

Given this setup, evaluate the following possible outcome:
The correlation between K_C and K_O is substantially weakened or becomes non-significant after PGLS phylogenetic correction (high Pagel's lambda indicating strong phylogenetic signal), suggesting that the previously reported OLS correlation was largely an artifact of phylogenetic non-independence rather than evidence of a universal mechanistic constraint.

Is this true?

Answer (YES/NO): NO